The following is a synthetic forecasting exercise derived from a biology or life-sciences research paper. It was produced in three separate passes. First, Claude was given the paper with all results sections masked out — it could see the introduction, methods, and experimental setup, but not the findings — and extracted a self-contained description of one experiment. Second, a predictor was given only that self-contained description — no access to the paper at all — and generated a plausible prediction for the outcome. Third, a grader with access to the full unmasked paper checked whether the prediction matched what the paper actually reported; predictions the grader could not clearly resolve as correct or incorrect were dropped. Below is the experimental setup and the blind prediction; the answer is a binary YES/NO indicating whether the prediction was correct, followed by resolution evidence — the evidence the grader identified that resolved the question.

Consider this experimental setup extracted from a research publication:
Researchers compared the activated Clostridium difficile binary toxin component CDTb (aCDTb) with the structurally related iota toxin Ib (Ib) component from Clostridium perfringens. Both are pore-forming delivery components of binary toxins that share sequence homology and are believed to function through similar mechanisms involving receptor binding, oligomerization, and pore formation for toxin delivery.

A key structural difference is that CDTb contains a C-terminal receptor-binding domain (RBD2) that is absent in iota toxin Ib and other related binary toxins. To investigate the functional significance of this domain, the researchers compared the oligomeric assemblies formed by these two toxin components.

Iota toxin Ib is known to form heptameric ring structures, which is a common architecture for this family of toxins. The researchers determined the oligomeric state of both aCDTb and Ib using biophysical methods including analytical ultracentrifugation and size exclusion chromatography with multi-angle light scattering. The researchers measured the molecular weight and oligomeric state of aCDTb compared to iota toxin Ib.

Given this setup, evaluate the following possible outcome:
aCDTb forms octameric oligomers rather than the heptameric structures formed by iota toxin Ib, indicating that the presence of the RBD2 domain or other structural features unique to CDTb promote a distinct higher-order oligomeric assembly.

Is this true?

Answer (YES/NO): NO